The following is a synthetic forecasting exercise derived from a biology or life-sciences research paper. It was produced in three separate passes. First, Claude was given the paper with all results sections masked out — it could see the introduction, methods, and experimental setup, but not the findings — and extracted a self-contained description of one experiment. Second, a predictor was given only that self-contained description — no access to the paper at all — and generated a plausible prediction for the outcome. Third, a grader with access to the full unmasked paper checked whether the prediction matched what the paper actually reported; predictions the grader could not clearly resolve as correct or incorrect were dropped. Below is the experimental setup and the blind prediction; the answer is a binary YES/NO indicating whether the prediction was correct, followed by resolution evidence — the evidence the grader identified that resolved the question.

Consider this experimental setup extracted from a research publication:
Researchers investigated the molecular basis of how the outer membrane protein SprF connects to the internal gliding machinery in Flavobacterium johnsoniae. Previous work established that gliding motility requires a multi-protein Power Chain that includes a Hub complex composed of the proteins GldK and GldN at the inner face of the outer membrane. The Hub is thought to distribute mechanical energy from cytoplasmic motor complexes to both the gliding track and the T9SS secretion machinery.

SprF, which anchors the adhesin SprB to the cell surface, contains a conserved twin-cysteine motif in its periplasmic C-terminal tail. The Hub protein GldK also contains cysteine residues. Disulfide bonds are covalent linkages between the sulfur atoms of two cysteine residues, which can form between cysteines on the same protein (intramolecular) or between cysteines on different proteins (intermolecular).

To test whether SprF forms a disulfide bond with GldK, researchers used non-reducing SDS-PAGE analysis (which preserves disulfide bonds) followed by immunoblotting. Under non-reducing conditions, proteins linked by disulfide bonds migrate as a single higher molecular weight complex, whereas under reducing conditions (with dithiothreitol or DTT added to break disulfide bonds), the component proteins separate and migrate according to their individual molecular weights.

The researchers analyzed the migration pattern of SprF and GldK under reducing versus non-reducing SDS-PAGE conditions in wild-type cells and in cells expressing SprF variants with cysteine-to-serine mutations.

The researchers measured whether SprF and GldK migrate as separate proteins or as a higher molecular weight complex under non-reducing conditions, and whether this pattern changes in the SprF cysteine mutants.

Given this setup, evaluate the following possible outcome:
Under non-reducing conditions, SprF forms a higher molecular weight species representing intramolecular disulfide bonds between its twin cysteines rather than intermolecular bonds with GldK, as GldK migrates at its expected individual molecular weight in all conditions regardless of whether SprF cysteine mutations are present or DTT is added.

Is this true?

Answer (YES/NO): NO